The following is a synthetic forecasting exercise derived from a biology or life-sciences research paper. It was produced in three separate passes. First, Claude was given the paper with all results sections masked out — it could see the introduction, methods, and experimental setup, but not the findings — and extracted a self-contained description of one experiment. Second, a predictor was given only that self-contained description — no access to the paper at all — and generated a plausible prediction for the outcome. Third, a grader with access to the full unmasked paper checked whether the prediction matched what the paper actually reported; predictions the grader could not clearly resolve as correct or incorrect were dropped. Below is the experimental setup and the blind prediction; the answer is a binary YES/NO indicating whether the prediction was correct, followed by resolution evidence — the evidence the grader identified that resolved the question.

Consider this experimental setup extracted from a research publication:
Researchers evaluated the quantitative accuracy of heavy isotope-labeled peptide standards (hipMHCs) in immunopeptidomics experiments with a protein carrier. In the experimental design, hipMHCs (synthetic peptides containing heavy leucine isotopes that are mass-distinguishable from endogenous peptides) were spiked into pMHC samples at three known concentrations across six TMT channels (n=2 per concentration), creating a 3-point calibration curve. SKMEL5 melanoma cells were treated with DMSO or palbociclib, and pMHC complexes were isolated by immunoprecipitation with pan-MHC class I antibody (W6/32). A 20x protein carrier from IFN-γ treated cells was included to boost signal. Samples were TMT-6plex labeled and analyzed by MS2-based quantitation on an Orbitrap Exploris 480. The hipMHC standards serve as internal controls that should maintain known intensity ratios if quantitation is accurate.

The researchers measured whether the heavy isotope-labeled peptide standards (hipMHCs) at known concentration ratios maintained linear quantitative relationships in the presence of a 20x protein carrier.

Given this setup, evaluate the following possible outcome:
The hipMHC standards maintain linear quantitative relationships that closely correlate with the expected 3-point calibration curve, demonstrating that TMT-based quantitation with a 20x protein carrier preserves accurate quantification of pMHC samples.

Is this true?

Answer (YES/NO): NO